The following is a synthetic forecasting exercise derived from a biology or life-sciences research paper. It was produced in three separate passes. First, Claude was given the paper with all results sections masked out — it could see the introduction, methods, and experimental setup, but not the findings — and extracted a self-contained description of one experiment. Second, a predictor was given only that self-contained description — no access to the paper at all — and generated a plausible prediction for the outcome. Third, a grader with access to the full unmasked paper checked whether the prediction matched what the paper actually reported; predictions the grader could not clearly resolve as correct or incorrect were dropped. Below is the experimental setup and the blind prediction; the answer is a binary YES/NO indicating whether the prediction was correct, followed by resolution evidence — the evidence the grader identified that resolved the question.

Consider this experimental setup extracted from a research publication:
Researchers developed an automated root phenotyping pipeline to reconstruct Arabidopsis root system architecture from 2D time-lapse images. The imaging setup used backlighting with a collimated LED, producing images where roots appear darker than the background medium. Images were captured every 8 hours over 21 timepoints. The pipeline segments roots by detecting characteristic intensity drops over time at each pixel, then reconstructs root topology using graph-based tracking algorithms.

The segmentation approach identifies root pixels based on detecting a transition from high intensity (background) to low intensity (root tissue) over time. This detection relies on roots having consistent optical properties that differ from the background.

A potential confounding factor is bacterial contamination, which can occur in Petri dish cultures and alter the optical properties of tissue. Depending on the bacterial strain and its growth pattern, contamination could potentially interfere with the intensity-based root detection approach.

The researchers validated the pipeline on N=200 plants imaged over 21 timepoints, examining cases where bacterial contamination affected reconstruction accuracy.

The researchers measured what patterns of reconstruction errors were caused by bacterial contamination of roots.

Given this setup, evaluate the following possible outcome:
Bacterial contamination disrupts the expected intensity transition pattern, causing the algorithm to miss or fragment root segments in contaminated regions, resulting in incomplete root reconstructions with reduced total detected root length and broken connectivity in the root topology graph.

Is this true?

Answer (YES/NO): NO